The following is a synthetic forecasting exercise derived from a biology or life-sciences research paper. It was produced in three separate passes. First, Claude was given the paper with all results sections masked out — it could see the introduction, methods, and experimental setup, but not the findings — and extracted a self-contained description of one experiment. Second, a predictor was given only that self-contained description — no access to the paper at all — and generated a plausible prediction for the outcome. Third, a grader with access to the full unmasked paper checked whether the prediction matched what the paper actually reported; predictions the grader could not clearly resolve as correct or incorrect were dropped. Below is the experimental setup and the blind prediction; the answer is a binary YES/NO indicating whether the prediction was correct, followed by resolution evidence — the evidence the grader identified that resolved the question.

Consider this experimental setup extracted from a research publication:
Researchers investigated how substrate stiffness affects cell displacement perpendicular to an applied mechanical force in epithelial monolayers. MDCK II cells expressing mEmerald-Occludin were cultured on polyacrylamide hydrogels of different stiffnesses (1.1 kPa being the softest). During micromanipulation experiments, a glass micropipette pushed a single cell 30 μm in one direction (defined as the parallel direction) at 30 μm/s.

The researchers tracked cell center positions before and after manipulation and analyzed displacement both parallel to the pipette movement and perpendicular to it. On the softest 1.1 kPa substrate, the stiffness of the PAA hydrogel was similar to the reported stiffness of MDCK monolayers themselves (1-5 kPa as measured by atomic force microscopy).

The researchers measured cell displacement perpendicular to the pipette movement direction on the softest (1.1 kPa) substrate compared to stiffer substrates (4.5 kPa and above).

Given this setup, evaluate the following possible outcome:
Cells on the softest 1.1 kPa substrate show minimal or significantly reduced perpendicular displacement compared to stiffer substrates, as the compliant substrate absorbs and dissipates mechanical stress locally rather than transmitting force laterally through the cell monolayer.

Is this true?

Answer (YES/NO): NO